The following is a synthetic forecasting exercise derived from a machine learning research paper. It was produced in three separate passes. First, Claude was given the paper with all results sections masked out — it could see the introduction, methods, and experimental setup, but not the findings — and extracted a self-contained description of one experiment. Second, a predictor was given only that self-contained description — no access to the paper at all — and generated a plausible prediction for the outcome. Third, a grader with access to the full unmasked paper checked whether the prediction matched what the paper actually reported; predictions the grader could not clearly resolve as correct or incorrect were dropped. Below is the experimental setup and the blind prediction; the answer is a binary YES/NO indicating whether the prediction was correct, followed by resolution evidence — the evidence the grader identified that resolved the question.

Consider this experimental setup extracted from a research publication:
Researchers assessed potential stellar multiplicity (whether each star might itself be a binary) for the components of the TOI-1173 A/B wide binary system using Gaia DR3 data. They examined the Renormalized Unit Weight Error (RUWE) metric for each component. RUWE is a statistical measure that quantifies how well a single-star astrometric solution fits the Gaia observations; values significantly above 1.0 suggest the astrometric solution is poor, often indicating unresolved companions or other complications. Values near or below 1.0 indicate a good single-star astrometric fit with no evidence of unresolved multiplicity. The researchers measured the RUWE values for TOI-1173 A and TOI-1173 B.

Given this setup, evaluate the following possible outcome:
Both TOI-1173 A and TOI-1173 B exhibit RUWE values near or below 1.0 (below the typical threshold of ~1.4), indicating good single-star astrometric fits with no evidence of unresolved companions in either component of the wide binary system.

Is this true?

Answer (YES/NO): YES